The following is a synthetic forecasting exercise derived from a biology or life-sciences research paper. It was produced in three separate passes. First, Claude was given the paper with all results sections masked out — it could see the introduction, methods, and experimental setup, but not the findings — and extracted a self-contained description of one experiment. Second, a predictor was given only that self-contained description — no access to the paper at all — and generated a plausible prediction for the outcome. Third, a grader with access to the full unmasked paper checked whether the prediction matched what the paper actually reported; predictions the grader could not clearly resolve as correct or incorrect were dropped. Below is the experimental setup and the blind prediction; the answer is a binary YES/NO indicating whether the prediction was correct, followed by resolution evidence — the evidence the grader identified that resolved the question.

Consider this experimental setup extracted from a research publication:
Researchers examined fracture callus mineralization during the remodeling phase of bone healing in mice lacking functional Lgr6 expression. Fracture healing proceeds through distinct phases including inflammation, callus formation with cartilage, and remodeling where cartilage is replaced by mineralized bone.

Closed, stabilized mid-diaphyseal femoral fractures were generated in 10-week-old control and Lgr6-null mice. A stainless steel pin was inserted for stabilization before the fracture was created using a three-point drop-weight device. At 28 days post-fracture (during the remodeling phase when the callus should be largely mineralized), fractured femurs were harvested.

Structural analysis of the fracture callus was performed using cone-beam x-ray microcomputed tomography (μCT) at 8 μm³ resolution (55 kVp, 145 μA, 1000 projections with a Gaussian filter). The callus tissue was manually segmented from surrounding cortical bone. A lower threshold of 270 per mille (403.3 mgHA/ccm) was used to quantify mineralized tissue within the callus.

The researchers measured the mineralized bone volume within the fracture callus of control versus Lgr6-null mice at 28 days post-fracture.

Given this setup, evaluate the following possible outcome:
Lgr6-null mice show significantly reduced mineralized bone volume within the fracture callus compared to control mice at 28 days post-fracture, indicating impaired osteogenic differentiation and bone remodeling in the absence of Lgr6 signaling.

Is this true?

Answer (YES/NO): YES